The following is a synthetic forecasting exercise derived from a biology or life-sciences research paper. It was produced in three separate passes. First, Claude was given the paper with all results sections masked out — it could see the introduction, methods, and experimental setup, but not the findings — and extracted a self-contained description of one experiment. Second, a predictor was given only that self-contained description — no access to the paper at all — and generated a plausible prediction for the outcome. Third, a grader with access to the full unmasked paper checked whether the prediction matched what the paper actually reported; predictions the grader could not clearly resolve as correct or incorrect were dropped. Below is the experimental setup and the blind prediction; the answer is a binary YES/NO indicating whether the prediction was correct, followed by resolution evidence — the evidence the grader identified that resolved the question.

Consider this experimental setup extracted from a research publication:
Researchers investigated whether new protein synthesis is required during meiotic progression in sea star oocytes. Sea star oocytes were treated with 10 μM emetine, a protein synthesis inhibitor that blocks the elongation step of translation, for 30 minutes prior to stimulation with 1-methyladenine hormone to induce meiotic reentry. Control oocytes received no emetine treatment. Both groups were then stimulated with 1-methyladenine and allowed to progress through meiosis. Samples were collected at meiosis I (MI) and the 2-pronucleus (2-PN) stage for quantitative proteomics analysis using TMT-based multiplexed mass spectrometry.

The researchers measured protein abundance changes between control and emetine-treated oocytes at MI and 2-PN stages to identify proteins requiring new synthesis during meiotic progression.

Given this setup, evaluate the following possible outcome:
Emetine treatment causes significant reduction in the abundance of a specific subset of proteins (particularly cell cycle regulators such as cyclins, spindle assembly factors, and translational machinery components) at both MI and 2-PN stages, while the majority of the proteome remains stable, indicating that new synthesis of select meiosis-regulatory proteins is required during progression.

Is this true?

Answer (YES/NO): NO